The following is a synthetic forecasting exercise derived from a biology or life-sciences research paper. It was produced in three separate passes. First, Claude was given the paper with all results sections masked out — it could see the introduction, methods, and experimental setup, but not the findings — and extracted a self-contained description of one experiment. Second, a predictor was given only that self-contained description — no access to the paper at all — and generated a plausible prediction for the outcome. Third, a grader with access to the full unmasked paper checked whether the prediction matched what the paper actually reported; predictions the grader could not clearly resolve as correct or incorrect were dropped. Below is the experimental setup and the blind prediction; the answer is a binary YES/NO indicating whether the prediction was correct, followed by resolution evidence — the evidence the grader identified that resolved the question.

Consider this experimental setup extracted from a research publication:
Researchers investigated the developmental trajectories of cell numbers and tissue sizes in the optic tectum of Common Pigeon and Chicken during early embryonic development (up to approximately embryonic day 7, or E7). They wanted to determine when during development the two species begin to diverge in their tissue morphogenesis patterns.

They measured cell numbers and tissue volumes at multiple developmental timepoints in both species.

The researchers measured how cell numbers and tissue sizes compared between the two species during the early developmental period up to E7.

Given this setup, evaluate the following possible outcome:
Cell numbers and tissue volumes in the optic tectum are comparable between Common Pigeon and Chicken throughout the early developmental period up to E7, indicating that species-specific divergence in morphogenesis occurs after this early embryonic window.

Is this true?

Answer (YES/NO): NO